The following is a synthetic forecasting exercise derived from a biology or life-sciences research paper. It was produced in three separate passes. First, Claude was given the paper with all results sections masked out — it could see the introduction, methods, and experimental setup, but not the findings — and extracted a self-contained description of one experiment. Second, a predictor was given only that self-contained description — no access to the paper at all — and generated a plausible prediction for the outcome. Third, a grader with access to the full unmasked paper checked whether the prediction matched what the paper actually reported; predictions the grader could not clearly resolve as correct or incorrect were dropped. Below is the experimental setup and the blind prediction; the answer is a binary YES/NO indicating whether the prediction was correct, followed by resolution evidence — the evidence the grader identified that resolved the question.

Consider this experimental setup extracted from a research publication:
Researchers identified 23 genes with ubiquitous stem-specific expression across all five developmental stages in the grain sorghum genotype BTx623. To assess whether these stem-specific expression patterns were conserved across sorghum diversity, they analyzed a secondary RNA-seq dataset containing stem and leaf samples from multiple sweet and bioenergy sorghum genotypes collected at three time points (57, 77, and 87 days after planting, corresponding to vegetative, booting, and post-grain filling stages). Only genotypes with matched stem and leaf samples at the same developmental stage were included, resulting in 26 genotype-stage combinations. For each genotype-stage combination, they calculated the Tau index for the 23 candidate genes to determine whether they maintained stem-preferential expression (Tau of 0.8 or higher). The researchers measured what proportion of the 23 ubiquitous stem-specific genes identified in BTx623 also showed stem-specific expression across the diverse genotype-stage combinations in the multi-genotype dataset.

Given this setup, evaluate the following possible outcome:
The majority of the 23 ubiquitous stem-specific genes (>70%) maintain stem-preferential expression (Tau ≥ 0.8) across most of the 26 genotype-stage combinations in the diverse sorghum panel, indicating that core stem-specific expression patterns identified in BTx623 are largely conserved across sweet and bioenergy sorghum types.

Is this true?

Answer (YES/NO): NO